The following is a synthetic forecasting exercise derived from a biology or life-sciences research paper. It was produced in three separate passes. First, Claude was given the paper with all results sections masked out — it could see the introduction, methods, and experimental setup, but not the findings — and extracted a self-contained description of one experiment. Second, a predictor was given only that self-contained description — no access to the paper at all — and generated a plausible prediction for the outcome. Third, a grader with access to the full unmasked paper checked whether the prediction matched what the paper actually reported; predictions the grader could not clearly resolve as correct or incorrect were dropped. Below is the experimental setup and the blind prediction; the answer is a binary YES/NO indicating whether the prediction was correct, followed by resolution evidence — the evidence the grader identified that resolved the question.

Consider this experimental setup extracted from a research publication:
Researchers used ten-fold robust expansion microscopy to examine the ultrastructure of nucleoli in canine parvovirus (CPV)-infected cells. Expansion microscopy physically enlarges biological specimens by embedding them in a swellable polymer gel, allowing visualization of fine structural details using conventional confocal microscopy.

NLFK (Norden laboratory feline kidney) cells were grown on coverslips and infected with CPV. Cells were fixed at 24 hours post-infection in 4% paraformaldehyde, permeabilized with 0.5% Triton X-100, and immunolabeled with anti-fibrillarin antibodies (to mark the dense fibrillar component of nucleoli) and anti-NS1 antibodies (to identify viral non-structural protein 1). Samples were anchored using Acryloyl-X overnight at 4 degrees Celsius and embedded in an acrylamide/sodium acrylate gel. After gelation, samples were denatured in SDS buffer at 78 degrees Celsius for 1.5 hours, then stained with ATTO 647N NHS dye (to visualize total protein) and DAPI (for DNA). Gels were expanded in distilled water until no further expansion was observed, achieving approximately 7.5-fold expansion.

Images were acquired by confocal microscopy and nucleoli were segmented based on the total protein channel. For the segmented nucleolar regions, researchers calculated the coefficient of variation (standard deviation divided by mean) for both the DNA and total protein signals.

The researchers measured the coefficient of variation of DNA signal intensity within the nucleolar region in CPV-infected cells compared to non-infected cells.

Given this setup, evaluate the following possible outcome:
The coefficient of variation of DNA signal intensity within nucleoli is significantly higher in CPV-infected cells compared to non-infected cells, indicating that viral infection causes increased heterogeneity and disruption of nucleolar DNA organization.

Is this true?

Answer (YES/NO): YES